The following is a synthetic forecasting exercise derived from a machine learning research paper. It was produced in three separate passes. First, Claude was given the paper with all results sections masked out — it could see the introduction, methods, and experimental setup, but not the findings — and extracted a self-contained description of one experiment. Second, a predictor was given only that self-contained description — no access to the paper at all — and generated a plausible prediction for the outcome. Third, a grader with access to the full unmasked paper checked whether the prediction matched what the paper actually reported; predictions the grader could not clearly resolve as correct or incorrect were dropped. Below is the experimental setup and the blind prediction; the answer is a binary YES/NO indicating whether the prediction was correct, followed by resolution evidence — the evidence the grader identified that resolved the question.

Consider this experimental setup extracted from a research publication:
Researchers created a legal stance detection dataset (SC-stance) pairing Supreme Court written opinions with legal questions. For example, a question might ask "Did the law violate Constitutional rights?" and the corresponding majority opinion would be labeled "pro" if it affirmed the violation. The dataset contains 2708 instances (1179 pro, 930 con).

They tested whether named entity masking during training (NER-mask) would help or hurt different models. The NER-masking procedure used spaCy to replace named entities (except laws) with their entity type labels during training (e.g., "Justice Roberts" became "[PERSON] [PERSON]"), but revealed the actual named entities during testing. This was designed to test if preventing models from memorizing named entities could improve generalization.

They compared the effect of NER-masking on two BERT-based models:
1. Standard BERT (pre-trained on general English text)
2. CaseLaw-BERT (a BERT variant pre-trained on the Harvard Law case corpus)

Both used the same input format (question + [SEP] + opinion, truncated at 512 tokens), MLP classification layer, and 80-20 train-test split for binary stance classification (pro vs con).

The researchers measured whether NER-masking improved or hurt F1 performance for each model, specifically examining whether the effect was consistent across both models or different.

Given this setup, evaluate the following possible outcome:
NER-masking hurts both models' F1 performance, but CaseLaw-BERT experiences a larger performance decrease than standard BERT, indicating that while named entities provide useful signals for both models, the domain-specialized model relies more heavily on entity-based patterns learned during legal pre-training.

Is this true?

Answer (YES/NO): NO